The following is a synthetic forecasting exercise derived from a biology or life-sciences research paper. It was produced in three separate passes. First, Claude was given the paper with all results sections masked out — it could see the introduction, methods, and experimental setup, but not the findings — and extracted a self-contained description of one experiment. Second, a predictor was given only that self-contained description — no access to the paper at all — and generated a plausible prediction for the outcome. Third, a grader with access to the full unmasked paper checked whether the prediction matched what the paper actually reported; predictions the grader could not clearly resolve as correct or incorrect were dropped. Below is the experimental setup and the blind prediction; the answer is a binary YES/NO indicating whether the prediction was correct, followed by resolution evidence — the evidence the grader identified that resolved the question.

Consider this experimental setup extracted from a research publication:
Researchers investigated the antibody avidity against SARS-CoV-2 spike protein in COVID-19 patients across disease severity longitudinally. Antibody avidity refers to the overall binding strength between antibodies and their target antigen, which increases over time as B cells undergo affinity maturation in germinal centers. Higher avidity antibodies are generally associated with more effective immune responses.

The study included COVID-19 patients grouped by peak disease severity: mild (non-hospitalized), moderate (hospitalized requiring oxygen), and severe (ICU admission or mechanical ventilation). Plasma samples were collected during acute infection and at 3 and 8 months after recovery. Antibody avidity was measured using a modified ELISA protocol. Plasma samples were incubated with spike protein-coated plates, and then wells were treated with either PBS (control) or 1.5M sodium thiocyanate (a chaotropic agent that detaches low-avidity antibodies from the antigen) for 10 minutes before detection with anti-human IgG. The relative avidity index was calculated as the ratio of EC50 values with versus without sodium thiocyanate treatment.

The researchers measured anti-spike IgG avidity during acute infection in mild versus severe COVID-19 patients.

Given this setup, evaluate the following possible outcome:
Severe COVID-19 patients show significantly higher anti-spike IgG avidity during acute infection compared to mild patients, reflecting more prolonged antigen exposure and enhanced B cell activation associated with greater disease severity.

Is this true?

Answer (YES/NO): NO